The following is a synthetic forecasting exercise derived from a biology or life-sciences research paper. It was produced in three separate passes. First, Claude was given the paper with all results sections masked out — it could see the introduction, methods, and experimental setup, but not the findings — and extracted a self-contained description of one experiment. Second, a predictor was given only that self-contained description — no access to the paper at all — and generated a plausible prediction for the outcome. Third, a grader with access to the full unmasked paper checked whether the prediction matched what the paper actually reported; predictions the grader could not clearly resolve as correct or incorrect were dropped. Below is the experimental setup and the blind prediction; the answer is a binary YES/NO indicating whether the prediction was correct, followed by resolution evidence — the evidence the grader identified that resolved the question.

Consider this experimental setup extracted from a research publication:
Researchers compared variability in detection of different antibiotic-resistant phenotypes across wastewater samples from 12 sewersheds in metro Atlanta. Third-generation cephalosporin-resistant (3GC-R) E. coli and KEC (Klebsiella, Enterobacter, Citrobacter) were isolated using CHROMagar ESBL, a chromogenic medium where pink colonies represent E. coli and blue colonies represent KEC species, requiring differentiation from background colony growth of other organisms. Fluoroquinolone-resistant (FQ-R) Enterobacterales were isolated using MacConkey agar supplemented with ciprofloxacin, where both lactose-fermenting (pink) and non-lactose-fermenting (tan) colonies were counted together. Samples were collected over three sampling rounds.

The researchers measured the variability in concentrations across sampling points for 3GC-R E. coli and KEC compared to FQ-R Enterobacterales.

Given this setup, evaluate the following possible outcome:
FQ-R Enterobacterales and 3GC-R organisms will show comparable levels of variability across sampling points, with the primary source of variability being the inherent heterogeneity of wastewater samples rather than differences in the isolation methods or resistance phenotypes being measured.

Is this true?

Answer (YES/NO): NO